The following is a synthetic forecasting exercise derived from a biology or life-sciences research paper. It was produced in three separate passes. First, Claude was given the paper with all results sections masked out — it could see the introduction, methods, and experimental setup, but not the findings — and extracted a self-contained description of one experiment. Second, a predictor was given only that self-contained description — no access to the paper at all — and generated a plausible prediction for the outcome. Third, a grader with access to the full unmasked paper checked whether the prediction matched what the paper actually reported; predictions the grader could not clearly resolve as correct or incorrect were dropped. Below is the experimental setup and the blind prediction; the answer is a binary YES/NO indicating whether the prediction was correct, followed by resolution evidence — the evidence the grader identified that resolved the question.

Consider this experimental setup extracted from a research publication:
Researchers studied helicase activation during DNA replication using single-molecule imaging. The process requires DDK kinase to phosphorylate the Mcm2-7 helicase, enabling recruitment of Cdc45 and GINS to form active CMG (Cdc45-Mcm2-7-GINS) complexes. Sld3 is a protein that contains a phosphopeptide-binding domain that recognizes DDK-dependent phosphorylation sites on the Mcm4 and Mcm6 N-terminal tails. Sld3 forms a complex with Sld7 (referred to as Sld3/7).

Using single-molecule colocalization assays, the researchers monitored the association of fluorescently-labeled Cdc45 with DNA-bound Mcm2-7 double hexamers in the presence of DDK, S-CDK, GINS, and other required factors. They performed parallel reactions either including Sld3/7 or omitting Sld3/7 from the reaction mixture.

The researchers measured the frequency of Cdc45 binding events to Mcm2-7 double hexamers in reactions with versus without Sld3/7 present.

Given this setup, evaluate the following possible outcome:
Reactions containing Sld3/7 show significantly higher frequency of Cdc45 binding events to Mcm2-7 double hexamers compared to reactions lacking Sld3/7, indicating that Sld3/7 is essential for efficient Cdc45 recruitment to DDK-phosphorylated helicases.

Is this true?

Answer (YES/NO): YES